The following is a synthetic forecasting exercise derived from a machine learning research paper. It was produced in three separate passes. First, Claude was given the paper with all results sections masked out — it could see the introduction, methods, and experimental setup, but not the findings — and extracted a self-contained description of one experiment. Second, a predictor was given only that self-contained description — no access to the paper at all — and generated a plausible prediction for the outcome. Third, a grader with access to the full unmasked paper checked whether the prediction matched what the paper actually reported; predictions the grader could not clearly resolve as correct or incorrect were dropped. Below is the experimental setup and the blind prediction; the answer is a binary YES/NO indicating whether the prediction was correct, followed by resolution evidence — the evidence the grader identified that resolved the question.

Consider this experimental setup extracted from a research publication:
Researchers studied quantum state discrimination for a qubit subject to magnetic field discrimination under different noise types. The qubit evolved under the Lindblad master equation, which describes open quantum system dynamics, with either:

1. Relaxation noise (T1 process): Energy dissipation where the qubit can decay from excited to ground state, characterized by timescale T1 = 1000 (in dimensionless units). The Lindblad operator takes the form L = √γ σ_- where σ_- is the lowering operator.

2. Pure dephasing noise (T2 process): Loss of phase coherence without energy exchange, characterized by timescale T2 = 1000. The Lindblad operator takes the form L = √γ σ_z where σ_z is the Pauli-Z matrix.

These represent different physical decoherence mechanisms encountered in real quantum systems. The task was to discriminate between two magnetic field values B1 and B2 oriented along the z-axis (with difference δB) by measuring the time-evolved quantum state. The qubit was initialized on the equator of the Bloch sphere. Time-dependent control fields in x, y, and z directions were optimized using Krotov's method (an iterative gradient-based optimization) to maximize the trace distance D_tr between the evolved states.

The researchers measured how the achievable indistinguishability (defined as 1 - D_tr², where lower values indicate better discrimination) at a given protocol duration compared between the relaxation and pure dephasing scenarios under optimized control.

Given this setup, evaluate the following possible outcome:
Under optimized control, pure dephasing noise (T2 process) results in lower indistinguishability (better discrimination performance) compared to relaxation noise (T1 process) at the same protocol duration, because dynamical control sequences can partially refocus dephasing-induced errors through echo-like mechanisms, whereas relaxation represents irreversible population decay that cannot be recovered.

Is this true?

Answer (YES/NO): NO